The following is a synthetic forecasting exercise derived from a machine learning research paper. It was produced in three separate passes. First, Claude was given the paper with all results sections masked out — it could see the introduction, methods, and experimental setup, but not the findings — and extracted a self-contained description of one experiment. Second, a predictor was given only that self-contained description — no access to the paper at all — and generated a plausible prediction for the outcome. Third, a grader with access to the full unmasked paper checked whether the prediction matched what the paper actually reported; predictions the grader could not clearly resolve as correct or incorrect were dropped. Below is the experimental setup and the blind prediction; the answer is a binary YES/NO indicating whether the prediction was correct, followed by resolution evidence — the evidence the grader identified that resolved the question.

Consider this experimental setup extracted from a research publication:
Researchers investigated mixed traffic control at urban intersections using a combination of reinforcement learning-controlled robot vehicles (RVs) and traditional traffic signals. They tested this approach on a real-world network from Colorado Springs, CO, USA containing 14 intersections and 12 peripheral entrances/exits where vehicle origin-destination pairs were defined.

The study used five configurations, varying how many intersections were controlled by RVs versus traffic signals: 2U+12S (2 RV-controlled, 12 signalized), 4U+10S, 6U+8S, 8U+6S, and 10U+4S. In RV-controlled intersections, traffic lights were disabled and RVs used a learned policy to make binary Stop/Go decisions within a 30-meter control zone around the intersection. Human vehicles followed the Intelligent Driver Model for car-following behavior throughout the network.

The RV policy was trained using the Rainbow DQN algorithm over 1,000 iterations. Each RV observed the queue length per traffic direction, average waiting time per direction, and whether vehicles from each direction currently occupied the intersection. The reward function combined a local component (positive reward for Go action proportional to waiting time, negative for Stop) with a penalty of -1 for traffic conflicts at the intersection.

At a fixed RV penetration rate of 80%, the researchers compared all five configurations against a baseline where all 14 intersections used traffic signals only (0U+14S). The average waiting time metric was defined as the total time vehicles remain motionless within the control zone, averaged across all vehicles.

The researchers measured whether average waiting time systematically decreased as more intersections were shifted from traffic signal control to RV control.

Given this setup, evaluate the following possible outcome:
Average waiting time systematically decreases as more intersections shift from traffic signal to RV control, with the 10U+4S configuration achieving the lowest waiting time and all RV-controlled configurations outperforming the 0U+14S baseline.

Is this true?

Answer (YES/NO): NO